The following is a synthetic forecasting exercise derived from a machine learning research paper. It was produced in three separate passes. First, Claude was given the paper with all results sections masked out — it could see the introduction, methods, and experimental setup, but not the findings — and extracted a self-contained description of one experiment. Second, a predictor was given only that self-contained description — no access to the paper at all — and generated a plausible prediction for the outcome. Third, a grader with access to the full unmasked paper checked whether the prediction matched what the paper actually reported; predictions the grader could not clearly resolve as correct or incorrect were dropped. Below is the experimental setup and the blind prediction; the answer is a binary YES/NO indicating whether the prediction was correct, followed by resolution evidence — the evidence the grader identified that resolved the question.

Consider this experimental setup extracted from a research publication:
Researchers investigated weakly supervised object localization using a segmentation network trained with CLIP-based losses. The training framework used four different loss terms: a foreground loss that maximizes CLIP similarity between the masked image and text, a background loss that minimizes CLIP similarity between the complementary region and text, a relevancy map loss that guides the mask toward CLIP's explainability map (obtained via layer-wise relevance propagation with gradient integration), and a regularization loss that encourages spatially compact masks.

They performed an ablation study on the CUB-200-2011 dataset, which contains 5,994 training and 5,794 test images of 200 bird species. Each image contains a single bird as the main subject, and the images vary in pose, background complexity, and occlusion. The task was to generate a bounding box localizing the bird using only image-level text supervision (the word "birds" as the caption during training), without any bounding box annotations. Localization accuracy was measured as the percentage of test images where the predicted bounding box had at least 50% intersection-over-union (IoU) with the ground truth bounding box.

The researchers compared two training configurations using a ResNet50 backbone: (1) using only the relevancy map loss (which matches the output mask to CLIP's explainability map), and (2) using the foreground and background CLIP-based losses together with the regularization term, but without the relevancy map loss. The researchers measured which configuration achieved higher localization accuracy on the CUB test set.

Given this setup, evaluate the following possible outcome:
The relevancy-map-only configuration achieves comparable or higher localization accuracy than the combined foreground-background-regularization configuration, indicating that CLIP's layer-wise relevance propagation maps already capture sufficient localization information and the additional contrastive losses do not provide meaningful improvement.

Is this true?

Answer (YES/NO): NO